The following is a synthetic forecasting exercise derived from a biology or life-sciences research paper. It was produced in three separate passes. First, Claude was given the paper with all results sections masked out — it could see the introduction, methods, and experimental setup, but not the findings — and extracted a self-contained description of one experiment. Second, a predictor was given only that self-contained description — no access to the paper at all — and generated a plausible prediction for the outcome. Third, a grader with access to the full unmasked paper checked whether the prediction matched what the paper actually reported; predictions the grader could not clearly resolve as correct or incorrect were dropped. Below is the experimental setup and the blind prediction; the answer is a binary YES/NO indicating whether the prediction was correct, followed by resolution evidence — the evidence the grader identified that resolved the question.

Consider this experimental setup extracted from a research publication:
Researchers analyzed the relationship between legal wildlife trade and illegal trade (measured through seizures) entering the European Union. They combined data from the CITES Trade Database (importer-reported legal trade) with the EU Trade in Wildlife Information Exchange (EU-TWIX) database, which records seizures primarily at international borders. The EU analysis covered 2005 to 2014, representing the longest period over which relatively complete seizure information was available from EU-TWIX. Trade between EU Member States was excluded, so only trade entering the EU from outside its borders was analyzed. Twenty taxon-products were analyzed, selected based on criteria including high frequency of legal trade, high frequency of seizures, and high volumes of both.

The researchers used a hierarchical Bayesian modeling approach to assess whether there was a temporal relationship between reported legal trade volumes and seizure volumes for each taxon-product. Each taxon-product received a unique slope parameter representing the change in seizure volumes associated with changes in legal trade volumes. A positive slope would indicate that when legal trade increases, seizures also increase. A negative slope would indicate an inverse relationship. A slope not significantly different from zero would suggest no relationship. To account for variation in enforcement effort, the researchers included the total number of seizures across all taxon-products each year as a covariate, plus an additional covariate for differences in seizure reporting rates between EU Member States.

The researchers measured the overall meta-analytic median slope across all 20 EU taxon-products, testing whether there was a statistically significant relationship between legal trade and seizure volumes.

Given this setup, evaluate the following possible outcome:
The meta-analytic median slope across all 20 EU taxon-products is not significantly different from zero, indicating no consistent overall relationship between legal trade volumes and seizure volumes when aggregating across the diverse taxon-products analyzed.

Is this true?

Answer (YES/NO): YES